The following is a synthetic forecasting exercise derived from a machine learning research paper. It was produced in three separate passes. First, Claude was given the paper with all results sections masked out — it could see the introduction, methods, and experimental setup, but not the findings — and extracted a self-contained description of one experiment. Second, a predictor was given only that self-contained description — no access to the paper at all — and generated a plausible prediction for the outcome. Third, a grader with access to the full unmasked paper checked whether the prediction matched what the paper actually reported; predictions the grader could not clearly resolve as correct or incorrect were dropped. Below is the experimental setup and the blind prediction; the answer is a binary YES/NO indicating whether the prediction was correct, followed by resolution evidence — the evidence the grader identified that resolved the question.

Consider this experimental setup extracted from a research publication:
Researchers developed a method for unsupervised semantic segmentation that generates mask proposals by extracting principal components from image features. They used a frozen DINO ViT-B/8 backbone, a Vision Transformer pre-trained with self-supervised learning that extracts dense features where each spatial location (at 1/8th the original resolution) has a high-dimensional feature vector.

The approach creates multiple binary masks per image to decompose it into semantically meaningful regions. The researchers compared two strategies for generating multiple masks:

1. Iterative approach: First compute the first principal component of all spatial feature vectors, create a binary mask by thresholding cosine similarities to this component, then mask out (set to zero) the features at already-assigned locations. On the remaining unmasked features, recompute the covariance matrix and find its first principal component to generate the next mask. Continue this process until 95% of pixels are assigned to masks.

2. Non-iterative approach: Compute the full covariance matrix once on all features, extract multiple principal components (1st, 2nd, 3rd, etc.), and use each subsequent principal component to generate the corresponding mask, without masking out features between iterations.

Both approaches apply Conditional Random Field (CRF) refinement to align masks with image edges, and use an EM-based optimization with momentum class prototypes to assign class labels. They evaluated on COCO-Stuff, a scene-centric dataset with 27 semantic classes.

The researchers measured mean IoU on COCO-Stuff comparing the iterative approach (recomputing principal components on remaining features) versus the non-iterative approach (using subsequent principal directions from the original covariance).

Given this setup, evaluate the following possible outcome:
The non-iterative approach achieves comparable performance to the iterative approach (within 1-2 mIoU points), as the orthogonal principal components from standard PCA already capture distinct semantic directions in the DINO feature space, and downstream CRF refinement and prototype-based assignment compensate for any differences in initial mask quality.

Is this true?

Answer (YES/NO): YES